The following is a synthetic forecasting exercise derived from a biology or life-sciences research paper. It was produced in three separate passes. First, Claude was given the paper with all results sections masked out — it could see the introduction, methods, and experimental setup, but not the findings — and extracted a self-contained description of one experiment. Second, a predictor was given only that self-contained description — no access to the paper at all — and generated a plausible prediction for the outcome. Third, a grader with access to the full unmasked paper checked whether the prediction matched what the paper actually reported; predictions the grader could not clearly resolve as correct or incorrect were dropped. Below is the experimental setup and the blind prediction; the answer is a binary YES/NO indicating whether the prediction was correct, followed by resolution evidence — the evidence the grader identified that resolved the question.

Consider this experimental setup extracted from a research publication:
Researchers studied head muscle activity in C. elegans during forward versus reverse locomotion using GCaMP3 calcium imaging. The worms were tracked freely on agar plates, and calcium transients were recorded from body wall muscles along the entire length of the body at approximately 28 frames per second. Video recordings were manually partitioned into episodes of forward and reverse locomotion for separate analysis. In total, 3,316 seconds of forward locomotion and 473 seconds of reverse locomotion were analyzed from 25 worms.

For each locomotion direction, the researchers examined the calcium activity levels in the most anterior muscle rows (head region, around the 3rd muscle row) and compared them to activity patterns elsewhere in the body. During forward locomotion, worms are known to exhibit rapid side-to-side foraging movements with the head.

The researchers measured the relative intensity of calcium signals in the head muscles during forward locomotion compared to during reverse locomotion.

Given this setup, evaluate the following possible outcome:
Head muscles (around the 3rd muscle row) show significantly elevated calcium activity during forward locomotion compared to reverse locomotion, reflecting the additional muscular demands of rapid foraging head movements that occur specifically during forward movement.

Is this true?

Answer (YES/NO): YES